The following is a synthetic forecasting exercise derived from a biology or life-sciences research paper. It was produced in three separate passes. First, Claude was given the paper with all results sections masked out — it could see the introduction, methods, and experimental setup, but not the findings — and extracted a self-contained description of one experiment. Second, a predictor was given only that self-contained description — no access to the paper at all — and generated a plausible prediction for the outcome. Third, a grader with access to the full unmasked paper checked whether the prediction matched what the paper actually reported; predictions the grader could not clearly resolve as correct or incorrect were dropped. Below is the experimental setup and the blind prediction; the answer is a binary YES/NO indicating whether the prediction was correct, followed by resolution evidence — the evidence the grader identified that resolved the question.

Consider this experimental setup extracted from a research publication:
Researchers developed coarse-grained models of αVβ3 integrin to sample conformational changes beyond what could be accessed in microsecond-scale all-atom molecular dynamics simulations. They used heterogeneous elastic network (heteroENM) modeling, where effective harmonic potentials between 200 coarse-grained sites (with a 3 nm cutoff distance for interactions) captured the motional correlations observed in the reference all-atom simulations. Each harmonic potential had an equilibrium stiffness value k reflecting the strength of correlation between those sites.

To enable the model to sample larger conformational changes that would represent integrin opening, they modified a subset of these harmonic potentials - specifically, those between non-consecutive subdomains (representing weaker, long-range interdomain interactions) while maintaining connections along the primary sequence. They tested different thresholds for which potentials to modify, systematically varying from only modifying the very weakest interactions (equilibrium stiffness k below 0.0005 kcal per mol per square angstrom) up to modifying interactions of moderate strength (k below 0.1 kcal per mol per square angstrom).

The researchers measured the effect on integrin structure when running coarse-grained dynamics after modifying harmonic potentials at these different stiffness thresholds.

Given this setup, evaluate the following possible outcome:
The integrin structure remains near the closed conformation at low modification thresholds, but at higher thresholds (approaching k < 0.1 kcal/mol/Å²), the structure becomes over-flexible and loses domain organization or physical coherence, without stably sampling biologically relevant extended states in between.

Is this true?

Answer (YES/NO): NO